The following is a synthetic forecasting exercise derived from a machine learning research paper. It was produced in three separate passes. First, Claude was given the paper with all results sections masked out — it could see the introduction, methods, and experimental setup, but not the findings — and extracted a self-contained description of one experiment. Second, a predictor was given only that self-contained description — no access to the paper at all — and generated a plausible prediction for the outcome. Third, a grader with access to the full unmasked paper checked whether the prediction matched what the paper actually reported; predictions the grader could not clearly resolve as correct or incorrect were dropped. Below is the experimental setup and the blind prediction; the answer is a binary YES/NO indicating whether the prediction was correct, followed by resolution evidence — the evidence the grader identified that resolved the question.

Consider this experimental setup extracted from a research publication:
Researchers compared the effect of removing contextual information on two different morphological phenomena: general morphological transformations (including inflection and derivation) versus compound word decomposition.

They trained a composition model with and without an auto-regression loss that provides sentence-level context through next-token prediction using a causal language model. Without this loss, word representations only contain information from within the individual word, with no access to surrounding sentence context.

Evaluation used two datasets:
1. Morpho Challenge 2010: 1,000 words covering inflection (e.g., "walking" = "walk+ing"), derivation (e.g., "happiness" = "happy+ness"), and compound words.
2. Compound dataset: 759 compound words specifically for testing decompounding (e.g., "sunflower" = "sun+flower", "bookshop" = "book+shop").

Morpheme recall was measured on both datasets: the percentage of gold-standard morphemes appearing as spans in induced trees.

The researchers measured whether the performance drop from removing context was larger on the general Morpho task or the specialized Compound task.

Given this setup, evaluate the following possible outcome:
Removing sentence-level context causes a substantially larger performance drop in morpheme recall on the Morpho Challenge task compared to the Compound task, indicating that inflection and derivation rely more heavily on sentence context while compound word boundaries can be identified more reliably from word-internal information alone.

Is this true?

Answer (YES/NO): NO